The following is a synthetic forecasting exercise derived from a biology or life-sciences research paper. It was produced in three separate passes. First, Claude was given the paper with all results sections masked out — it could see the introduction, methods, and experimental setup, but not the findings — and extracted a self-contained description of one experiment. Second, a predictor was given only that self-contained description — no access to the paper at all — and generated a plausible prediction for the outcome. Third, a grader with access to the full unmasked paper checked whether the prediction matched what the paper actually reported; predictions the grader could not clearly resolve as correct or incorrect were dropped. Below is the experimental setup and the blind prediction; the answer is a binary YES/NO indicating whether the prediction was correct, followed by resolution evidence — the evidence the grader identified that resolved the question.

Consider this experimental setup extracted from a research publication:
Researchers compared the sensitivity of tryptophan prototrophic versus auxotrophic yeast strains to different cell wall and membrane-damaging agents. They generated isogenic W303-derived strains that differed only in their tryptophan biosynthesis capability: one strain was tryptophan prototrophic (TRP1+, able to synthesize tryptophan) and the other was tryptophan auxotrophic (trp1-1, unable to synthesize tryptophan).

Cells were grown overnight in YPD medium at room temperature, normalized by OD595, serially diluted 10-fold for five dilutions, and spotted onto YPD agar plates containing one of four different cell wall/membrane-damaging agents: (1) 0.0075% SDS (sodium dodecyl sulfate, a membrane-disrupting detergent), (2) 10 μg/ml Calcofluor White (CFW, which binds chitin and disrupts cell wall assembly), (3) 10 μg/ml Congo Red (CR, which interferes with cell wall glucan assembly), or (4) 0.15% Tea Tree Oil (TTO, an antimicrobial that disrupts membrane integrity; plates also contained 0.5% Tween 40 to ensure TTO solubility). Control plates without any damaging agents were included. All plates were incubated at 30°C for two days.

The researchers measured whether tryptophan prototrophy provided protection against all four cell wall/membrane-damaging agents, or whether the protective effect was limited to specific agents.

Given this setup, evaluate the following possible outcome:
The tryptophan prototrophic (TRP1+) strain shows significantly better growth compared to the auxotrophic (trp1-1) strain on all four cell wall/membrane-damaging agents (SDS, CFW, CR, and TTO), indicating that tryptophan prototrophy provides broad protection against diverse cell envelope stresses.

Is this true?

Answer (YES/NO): NO